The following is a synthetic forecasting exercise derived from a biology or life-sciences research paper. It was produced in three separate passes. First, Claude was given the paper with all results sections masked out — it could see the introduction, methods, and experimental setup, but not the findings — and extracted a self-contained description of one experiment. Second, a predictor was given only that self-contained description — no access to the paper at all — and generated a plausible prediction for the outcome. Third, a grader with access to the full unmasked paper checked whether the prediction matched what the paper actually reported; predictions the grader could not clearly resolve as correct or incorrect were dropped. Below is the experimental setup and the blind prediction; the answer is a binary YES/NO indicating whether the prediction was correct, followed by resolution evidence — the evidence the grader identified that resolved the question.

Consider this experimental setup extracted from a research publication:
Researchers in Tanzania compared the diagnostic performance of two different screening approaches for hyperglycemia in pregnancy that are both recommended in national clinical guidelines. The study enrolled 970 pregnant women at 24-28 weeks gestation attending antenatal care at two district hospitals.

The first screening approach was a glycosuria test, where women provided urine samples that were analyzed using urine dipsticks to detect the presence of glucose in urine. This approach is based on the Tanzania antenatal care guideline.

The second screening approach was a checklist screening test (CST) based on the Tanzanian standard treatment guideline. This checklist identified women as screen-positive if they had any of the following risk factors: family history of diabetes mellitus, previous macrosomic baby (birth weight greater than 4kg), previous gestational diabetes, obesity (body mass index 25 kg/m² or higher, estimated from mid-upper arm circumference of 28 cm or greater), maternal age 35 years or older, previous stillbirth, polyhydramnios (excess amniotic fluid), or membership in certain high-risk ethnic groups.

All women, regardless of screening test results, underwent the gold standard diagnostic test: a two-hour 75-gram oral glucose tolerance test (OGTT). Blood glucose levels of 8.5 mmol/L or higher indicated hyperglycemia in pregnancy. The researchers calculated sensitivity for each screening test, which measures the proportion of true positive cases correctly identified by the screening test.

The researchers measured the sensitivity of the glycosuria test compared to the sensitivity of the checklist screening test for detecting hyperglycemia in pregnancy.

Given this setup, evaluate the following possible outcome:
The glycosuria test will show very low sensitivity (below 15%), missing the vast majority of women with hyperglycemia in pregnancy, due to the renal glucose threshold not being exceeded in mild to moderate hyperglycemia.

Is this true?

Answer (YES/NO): YES